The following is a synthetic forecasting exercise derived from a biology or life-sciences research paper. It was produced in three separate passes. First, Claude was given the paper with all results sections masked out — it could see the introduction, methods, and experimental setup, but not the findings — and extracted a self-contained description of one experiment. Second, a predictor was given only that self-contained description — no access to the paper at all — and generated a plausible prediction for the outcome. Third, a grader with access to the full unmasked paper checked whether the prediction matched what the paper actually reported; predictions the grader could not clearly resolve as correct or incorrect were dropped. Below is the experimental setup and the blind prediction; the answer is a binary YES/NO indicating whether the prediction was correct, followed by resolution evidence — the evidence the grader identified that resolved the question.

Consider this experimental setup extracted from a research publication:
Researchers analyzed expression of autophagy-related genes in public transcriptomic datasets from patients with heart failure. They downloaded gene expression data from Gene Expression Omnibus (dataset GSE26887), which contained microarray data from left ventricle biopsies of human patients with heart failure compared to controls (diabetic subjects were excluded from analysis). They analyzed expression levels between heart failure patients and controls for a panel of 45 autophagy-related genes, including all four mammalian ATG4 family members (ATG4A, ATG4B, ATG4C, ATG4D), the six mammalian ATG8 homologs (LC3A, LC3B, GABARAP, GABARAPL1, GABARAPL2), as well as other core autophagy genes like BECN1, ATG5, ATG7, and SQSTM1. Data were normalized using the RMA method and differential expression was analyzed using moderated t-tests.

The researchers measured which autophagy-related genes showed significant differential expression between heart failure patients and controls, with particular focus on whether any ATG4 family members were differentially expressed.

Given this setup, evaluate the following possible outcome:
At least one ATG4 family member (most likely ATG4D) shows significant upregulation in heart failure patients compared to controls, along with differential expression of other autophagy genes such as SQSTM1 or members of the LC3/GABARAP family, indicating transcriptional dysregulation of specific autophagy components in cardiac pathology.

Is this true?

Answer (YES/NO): NO